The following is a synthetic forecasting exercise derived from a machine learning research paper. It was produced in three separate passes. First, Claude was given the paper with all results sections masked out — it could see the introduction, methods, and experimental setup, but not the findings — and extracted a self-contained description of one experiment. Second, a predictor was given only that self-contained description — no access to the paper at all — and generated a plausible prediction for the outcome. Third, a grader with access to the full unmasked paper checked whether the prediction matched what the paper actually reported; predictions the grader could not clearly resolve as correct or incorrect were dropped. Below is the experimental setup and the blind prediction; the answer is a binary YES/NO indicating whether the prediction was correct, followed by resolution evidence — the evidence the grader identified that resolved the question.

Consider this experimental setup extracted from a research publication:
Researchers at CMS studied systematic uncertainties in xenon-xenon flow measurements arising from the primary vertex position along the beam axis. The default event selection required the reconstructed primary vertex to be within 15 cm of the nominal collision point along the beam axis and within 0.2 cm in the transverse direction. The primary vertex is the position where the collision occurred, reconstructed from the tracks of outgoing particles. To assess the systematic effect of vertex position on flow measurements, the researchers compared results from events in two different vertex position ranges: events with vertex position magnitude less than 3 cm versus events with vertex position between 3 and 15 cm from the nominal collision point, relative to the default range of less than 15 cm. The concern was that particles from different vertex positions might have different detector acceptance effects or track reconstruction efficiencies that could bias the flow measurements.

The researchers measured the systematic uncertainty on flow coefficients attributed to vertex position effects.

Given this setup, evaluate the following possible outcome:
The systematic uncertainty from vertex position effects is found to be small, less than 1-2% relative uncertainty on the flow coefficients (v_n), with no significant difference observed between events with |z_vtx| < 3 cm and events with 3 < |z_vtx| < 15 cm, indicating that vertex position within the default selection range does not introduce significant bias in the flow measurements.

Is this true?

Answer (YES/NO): YES